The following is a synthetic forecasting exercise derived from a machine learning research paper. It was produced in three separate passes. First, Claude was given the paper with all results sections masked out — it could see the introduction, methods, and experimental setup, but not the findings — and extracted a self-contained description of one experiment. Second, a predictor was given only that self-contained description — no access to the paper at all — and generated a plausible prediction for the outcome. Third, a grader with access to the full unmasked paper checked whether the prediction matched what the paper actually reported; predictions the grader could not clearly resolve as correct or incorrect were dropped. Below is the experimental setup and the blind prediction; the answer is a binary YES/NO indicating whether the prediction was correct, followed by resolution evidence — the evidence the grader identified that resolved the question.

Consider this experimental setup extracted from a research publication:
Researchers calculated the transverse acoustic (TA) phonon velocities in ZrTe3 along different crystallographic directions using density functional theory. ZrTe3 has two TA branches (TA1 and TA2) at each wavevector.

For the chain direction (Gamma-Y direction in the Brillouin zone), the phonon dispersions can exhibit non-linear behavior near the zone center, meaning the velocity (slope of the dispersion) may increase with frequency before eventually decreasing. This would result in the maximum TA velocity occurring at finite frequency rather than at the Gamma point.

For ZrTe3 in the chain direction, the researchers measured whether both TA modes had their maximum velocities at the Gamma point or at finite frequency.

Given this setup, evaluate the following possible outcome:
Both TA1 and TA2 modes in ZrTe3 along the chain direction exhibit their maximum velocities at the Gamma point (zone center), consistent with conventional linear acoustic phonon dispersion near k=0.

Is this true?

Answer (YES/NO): NO